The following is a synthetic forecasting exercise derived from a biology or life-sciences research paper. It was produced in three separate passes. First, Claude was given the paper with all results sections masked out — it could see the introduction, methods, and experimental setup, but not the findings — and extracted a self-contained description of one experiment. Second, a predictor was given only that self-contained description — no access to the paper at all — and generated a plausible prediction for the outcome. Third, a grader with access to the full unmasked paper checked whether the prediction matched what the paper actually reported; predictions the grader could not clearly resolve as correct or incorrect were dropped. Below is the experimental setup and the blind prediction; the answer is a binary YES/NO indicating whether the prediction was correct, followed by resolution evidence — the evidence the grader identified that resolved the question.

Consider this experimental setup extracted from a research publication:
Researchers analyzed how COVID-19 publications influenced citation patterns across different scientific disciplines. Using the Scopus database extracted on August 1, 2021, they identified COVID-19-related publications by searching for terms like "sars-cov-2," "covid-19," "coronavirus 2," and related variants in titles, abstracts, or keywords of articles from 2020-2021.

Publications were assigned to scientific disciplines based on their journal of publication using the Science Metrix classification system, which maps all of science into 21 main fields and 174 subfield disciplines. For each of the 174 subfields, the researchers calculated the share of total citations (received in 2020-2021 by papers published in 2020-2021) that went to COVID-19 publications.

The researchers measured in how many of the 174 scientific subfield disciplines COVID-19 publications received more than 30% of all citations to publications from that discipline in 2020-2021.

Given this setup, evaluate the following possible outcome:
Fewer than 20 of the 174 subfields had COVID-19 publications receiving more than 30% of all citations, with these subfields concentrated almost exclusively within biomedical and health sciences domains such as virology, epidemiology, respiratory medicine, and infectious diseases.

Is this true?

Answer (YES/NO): NO